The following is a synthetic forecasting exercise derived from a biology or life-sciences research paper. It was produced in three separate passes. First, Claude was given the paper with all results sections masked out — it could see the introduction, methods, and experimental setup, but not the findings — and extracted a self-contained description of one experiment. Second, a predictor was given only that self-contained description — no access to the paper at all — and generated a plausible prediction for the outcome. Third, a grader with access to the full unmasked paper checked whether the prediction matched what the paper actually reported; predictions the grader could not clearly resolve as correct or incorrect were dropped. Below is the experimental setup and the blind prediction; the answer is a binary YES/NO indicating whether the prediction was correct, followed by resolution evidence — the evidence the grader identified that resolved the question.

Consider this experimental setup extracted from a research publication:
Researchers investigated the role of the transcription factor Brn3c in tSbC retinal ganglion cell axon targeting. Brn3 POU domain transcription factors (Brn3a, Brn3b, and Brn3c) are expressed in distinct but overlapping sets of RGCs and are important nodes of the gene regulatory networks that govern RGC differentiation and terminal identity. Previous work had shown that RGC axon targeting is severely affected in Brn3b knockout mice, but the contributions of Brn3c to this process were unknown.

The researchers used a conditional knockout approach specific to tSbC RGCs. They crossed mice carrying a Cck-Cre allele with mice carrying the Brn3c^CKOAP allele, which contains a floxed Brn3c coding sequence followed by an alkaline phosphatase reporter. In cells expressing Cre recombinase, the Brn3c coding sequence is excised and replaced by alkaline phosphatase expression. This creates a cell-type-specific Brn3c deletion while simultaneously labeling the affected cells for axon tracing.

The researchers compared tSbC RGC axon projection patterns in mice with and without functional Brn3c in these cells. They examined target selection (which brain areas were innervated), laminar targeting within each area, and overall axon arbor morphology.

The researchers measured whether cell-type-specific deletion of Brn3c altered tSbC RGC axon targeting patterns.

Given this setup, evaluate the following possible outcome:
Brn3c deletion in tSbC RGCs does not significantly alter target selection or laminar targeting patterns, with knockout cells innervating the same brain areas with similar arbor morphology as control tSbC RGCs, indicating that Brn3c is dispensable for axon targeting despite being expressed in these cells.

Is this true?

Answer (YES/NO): YES